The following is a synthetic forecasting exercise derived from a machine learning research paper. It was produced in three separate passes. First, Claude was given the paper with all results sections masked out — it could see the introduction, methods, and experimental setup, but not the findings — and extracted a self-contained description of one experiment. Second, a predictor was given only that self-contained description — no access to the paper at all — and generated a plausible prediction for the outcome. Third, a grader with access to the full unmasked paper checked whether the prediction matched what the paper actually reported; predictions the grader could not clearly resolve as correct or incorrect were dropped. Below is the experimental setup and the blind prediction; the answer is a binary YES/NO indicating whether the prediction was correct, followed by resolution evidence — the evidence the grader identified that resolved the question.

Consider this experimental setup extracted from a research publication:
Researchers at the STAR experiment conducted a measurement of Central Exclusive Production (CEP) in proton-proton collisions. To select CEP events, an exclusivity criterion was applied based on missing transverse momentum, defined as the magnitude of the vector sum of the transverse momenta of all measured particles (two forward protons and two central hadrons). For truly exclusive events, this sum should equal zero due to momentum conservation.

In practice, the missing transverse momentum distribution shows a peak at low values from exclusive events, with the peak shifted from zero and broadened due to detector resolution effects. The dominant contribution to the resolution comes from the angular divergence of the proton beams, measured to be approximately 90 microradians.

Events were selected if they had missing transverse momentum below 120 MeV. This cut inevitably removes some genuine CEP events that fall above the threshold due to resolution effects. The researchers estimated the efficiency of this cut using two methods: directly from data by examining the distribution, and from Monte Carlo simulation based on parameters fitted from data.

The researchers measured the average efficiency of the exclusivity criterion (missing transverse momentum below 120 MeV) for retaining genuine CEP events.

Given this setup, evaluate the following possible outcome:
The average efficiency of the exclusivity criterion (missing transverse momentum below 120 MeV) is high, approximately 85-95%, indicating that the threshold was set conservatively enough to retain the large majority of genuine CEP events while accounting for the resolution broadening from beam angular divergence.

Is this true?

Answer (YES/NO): NO